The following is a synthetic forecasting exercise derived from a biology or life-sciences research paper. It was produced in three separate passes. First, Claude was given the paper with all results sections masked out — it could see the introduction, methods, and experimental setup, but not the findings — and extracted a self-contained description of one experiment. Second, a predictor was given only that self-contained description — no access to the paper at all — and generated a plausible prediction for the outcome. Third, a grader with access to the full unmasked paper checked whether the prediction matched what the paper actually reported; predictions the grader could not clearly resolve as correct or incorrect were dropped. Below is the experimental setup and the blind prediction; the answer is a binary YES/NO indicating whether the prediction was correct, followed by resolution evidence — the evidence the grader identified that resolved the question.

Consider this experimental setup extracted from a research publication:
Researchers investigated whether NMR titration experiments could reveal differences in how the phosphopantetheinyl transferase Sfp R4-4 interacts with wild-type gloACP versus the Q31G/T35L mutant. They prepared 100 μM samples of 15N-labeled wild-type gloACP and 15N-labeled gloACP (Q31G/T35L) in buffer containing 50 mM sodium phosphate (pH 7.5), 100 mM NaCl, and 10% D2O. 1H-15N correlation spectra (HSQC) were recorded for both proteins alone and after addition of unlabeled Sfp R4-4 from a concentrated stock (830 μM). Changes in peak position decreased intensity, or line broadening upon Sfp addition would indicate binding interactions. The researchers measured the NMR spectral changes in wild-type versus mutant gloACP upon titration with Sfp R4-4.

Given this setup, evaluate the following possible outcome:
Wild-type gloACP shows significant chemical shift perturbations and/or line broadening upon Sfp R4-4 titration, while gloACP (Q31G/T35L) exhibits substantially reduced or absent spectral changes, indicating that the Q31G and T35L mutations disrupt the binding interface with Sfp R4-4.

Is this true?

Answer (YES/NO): NO